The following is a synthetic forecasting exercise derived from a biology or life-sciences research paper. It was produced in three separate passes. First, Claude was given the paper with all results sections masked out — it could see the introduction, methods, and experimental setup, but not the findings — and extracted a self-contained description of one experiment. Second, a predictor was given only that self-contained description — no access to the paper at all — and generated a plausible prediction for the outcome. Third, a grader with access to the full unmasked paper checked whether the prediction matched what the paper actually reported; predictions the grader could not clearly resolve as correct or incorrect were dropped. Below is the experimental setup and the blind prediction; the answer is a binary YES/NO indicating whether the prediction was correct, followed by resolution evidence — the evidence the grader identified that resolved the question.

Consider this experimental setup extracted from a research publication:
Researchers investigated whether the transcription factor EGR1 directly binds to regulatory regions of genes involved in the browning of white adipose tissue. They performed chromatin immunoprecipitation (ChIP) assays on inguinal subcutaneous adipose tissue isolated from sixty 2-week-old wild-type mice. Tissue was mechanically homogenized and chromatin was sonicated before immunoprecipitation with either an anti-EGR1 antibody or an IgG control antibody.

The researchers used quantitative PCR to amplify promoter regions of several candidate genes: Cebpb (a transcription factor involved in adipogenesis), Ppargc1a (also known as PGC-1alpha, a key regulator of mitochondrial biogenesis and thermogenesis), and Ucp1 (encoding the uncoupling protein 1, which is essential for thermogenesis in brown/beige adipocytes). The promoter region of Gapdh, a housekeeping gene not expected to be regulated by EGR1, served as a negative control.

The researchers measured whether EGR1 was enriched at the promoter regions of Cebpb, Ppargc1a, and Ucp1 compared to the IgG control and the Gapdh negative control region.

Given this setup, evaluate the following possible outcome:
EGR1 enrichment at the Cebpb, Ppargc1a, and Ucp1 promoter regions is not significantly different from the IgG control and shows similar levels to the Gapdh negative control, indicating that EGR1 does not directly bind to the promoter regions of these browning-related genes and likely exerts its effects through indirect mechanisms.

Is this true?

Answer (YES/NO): NO